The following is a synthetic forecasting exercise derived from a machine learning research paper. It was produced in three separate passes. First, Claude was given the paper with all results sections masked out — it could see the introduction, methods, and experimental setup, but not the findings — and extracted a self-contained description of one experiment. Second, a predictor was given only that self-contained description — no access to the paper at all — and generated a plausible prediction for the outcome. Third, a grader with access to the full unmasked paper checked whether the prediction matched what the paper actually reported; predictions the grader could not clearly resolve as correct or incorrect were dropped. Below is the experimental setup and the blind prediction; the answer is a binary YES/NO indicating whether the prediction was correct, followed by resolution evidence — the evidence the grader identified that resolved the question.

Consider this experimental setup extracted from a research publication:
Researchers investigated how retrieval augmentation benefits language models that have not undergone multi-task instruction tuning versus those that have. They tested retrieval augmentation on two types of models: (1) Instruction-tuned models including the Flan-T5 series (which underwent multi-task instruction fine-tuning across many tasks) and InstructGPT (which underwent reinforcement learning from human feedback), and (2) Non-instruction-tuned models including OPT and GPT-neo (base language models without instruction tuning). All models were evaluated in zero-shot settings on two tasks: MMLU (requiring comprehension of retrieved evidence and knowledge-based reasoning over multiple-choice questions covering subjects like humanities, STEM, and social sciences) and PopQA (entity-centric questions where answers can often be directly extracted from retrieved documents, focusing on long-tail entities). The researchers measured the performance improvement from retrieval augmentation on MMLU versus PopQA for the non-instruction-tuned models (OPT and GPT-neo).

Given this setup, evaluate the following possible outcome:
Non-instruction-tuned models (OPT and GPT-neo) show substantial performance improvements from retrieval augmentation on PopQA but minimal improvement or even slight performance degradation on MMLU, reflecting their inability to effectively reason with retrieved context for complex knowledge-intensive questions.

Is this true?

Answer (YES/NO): YES